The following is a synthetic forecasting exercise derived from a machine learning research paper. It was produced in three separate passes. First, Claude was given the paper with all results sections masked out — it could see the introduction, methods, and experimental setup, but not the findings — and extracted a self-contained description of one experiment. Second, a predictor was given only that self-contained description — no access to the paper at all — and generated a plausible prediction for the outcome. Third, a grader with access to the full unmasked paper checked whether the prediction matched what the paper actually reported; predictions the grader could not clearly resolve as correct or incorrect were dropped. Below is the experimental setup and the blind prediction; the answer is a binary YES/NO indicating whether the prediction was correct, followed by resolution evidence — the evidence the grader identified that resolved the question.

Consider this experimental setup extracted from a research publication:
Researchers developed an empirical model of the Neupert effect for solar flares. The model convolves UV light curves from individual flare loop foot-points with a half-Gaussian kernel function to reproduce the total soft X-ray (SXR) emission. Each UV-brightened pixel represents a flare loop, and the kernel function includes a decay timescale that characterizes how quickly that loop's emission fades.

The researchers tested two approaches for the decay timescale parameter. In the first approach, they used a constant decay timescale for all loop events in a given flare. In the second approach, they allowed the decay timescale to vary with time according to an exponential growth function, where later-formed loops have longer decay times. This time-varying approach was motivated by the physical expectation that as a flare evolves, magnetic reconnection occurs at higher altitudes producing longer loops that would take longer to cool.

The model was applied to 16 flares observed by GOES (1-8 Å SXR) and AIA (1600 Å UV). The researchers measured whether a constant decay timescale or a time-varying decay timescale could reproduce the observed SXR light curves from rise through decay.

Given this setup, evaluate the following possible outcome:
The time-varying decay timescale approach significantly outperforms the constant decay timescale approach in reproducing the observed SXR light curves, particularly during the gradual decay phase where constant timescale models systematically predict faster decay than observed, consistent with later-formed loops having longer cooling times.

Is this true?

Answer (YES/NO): NO